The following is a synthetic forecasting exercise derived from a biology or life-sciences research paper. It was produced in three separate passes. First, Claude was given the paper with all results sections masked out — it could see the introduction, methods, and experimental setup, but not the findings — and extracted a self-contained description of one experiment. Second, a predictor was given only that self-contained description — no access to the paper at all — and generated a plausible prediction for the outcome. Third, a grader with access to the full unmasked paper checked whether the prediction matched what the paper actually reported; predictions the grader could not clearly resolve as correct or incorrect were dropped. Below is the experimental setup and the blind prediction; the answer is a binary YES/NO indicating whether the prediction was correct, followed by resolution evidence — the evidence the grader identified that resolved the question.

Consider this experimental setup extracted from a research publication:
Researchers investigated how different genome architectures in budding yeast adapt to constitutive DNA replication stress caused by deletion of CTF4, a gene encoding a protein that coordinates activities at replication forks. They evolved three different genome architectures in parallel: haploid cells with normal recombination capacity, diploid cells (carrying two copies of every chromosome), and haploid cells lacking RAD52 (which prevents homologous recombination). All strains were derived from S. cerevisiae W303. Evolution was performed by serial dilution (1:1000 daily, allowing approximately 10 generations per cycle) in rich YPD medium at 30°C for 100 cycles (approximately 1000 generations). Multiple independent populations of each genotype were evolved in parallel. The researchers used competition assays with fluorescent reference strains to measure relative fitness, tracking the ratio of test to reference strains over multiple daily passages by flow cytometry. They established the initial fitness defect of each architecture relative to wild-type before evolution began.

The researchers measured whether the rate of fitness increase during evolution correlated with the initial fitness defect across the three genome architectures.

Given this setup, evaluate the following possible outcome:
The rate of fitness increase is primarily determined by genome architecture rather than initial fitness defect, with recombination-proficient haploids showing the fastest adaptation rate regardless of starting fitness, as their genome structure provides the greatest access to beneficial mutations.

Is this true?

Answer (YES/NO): NO